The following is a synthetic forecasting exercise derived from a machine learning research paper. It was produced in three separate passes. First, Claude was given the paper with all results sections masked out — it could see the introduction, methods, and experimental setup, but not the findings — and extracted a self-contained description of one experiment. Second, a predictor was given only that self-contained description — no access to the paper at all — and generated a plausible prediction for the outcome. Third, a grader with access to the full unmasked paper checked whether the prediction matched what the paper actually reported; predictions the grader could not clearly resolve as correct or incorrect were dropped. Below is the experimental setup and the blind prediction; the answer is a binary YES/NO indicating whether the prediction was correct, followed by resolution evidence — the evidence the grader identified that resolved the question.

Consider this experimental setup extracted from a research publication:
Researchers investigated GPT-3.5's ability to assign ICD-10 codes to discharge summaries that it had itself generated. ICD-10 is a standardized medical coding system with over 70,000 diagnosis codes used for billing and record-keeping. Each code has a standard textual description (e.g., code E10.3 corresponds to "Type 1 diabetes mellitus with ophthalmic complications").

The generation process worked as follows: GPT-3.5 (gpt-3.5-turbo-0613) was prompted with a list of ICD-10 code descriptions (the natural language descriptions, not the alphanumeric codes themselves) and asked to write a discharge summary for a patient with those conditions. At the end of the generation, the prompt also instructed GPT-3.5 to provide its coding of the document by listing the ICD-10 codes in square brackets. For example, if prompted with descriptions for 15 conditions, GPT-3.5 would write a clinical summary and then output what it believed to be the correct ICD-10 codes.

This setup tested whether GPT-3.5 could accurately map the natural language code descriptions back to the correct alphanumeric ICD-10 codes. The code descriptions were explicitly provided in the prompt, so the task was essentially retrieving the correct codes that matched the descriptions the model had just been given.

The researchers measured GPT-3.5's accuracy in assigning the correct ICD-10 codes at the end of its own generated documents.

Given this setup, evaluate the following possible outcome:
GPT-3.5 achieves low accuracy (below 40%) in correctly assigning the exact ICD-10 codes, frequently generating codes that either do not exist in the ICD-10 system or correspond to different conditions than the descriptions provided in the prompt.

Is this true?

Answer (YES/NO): NO